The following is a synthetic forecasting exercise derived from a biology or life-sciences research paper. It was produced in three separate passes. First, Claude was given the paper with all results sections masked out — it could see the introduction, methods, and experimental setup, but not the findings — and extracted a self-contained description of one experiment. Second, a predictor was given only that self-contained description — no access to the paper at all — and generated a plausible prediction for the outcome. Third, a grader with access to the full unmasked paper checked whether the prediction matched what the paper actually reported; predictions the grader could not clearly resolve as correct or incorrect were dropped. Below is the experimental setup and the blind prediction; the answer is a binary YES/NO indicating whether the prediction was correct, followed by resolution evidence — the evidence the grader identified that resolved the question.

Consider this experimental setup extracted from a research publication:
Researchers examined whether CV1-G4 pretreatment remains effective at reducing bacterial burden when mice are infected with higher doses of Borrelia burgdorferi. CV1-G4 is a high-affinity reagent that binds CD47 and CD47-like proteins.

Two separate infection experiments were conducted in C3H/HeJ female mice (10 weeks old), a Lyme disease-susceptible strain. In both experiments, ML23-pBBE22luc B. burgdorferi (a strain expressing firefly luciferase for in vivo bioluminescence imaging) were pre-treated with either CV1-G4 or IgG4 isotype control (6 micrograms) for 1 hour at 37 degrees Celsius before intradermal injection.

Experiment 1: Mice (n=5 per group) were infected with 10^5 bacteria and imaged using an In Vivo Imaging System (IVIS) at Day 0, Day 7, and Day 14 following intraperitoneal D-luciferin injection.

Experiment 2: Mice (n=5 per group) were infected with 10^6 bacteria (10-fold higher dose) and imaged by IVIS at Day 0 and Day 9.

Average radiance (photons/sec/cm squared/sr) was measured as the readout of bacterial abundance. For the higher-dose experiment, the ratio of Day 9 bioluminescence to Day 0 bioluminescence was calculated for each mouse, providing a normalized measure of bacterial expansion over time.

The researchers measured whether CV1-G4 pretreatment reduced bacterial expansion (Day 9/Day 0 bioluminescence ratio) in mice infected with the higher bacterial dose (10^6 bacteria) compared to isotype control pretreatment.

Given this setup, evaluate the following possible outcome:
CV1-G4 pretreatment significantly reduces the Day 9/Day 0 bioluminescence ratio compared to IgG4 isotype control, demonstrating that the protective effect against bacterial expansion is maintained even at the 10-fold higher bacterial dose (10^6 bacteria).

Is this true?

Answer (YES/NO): YES